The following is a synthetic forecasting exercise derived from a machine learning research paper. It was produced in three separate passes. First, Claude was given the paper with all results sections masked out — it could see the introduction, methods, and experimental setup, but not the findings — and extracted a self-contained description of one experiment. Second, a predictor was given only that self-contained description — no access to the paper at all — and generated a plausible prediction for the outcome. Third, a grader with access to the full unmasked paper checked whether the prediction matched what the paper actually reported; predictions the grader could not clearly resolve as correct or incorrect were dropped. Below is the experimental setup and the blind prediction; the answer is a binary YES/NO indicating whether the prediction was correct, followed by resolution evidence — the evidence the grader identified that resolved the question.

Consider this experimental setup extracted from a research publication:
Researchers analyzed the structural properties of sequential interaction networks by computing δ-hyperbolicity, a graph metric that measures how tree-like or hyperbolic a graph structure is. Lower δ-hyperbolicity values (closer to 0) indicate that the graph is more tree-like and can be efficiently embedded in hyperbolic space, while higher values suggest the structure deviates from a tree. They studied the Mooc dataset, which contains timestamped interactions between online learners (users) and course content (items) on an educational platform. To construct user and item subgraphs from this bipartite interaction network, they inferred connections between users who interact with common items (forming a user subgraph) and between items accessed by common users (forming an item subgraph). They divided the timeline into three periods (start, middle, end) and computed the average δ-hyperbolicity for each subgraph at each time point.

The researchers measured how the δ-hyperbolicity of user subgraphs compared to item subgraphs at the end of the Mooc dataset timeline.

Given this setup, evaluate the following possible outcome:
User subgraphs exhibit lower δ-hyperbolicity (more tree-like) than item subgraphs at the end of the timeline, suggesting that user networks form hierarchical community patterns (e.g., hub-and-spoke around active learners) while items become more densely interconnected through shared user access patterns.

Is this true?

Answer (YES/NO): NO